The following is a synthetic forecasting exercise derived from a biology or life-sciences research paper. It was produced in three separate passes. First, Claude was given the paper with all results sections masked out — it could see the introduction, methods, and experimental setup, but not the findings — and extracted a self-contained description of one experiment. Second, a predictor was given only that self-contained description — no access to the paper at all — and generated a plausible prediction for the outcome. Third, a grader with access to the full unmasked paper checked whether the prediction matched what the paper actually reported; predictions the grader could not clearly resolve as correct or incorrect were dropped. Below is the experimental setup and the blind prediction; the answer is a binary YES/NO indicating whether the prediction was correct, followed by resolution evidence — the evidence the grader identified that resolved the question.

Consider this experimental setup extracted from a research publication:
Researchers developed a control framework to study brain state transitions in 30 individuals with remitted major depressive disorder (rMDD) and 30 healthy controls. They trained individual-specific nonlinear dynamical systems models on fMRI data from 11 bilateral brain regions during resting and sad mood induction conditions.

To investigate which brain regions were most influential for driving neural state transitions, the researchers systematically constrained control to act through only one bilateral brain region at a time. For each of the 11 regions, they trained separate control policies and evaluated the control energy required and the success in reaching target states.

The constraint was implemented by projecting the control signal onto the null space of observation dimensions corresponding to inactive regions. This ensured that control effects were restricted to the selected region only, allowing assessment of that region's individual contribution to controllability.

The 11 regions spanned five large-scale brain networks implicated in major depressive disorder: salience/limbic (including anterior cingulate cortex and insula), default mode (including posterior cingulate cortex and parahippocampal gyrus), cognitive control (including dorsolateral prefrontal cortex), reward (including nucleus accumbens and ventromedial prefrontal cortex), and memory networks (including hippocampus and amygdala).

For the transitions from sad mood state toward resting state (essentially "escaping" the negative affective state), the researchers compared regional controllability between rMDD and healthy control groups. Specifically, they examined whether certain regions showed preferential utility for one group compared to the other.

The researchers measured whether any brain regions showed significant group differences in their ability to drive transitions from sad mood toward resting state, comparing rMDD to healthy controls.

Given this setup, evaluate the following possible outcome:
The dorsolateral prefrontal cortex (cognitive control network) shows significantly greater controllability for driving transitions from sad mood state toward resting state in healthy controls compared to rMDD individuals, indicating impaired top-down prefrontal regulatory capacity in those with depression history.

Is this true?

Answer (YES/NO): NO